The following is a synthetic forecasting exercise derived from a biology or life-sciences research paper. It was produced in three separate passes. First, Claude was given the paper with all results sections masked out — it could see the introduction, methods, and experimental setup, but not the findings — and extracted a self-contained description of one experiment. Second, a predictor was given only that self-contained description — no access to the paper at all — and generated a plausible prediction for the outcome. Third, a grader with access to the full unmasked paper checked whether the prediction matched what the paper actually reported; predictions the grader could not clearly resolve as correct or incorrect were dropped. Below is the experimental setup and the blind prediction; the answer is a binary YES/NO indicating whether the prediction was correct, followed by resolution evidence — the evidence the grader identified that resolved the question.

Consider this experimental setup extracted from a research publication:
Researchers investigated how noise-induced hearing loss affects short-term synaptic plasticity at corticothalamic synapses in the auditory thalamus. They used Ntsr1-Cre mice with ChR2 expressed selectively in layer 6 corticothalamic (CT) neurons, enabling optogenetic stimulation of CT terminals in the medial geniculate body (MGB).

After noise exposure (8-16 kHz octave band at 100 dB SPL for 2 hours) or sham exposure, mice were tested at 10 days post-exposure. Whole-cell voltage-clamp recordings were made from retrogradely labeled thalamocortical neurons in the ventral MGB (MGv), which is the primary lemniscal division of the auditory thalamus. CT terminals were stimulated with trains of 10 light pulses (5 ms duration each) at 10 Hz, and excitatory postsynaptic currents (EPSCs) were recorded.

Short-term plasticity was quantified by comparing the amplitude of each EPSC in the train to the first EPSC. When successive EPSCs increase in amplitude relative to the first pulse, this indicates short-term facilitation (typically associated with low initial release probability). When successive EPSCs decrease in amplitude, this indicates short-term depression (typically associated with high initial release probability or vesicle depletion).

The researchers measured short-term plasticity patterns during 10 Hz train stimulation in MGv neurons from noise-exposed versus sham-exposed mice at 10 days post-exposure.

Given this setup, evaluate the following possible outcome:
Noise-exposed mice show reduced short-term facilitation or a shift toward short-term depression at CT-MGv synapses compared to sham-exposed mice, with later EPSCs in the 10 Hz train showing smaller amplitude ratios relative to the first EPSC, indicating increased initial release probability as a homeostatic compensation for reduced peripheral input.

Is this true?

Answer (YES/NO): NO